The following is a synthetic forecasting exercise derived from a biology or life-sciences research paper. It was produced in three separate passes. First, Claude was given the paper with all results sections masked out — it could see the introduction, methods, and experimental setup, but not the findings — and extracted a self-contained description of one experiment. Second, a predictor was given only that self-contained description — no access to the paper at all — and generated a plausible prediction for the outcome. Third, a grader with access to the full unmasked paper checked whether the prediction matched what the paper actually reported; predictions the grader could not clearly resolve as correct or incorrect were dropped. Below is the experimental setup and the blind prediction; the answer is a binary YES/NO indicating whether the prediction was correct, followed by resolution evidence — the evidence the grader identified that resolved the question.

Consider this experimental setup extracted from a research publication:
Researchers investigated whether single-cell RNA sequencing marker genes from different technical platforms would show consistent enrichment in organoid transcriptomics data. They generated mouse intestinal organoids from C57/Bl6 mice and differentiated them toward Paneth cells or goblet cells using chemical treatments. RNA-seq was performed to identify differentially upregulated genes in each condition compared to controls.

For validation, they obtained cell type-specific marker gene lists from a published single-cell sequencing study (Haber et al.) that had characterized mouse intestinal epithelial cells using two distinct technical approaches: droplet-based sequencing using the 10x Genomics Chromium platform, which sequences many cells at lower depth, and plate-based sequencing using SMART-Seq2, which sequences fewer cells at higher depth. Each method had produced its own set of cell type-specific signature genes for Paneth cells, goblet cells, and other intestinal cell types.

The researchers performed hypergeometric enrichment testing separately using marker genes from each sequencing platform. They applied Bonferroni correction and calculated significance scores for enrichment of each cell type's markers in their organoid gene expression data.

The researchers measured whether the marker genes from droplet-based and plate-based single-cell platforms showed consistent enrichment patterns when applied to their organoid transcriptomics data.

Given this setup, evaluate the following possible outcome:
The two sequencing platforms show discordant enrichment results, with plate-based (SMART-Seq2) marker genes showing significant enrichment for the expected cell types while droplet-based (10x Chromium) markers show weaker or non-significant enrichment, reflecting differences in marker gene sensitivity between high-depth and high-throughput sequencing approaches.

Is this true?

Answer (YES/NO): NO